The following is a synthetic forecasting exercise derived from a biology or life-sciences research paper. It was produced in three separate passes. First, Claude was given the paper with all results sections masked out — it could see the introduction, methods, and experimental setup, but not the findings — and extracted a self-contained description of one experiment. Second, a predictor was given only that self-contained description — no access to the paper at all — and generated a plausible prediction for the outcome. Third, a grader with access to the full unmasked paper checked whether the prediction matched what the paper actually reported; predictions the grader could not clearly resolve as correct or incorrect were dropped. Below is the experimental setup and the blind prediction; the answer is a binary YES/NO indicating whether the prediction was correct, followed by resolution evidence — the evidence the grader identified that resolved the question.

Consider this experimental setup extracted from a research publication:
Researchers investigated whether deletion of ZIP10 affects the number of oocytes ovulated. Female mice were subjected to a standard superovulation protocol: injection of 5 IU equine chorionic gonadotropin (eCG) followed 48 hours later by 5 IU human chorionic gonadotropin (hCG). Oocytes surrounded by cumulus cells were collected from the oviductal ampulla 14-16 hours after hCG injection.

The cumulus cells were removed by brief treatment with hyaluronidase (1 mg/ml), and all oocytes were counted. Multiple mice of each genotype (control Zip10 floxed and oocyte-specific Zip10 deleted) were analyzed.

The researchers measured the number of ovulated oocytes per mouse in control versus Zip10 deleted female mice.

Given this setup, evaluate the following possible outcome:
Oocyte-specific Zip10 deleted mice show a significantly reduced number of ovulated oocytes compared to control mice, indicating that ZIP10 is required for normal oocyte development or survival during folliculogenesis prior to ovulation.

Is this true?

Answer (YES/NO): NO